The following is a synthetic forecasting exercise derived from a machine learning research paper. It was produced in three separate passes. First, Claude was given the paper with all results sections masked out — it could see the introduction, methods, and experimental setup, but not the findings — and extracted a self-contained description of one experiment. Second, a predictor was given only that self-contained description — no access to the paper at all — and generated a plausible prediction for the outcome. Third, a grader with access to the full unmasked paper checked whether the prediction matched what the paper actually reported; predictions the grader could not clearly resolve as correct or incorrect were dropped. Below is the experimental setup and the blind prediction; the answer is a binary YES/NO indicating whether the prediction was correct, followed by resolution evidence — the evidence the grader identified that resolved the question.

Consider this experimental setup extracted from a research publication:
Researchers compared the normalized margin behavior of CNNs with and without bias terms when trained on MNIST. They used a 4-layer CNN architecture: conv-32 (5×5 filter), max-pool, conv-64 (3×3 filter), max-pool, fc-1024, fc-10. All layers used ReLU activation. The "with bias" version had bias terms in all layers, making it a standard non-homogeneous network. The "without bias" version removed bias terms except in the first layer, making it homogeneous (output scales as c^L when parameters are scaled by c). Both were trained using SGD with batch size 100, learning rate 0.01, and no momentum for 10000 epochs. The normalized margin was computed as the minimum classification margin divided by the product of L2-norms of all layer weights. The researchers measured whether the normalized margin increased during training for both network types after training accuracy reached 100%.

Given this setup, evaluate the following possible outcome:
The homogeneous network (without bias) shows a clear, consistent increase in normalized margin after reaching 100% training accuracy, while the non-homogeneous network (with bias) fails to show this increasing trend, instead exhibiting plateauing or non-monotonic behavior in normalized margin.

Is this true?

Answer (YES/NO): NO